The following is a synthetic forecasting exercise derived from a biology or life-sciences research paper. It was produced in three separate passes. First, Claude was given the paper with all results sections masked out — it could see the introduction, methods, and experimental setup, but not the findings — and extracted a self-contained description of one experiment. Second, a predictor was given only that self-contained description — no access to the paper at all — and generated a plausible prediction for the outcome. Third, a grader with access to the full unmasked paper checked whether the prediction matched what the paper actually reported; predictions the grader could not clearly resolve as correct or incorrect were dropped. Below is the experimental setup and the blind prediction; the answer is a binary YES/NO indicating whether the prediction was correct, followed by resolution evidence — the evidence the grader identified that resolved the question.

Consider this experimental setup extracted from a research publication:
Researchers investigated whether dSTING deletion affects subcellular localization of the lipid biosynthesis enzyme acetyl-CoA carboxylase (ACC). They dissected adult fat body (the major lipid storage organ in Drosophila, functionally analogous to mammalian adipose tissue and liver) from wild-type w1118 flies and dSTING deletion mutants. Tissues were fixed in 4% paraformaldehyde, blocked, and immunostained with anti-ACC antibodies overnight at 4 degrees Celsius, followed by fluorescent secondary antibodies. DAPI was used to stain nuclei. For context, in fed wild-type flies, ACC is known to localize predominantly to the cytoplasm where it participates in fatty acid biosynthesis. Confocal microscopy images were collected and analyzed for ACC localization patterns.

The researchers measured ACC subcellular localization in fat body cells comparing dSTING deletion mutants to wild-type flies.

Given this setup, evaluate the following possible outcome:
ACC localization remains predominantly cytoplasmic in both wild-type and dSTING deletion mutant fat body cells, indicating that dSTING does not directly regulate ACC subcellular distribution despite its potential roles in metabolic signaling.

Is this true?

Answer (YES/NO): NO